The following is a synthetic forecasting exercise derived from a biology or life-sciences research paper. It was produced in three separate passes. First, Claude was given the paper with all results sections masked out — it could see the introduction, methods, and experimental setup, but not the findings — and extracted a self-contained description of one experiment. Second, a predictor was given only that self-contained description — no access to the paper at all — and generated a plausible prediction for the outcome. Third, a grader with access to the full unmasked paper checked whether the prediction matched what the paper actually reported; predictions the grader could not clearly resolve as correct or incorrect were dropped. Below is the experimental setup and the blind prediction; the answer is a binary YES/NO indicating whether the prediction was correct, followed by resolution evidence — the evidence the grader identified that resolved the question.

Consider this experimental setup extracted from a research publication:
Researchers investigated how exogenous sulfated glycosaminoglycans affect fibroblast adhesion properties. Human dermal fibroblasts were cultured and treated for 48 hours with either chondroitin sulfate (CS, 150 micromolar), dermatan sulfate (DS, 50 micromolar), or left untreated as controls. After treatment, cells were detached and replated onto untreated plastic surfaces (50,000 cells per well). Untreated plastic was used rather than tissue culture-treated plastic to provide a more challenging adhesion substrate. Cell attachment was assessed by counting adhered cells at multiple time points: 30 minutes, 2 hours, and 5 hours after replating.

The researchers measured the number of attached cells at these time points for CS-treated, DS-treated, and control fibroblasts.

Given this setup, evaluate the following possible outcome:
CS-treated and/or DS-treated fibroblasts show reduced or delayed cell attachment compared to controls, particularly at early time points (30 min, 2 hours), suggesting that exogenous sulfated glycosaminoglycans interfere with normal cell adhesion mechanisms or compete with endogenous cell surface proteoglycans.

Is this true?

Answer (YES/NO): NO